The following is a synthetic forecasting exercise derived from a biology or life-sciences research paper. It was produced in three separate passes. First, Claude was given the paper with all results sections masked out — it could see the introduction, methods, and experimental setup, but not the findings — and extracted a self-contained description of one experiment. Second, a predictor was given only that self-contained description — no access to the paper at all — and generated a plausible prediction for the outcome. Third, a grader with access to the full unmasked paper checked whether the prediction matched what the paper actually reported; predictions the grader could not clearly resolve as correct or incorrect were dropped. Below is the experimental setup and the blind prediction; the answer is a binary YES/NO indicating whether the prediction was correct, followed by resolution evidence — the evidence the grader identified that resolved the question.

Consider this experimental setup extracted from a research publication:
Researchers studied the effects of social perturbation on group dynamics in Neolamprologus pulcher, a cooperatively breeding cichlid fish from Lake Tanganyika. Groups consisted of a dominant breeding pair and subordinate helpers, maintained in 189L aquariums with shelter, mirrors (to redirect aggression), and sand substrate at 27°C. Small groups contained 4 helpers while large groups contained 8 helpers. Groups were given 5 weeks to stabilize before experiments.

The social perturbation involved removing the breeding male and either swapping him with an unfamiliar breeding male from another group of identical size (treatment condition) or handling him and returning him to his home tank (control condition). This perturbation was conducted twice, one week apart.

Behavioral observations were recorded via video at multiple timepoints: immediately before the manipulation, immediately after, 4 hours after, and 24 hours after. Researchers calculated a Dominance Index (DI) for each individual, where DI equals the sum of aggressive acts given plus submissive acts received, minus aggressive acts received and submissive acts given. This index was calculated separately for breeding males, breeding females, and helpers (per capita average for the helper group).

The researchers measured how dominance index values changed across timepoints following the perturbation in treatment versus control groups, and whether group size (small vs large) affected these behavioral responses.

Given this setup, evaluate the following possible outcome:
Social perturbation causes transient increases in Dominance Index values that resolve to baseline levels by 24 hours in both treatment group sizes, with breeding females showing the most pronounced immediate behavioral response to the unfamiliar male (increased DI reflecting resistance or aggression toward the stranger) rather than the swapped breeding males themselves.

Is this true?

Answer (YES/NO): NO